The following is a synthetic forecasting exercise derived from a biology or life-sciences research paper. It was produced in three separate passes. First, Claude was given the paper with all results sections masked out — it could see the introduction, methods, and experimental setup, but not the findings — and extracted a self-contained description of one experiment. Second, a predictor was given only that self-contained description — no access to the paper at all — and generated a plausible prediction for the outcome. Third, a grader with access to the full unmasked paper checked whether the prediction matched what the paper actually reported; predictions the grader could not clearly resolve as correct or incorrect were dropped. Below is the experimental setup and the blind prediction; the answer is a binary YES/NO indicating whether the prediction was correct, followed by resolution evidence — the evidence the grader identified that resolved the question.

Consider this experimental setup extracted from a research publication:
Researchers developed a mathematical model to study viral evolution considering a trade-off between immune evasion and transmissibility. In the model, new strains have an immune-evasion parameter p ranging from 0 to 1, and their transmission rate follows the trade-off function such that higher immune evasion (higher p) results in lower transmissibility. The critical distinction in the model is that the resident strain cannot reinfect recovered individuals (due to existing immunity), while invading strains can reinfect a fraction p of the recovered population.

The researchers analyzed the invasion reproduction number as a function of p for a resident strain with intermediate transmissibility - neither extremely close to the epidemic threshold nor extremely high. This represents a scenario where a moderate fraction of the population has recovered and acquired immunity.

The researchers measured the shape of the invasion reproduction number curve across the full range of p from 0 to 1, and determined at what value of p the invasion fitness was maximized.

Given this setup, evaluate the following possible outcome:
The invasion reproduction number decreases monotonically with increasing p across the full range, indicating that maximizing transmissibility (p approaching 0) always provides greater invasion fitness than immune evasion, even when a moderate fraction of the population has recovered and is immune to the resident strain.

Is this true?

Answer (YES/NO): NO